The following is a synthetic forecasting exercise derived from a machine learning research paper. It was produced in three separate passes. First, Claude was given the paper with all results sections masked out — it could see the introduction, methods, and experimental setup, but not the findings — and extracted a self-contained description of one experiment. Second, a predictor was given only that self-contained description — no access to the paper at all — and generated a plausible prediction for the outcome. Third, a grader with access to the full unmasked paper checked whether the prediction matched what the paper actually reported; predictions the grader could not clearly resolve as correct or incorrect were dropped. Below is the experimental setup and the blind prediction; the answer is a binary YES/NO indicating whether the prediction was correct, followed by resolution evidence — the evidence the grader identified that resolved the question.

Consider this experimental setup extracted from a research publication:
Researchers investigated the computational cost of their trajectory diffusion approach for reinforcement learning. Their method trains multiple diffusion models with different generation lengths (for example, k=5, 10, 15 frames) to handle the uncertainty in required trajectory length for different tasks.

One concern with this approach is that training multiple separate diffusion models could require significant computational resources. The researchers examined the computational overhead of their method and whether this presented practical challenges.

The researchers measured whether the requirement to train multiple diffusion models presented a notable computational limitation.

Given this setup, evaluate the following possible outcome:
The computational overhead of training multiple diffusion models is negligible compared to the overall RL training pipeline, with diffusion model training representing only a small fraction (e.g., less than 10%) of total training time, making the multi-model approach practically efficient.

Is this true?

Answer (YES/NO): NO